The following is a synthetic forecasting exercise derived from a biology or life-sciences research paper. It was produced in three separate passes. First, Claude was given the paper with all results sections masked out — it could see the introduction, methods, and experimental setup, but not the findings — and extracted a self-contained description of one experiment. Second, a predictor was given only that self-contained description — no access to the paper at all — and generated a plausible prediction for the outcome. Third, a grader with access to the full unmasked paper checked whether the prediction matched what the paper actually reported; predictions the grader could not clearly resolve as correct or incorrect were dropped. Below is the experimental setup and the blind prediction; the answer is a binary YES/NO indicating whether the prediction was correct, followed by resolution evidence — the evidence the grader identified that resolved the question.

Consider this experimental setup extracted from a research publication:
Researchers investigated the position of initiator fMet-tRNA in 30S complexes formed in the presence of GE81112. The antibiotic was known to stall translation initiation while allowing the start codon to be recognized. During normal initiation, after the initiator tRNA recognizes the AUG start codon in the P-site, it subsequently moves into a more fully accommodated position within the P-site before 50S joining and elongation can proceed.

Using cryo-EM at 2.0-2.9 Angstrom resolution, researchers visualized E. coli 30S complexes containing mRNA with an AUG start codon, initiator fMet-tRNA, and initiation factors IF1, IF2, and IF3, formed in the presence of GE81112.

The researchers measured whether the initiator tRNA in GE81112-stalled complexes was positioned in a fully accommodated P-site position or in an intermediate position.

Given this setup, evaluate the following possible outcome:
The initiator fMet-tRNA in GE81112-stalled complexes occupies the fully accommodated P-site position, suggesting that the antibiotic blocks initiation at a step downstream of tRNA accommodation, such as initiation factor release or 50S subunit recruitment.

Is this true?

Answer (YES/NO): YES